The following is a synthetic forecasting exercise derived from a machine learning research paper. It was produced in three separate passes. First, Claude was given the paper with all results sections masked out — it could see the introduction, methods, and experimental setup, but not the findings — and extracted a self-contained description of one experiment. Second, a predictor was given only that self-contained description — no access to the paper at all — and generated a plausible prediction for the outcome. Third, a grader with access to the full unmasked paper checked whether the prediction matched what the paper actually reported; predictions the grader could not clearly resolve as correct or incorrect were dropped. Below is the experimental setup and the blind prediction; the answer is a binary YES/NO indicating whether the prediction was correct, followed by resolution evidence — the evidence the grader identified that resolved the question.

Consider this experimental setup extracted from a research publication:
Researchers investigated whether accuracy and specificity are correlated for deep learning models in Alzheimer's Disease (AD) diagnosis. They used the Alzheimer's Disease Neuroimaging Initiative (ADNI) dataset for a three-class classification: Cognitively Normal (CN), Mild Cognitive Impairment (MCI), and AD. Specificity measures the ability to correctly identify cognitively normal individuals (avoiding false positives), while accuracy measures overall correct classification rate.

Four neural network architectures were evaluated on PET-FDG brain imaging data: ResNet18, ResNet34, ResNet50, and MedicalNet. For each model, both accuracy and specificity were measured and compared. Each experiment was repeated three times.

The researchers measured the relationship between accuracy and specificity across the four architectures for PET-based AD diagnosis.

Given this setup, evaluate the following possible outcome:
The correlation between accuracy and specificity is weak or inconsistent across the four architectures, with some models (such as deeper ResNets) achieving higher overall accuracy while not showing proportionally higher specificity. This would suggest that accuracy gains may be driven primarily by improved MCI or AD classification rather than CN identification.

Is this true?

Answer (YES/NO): NO